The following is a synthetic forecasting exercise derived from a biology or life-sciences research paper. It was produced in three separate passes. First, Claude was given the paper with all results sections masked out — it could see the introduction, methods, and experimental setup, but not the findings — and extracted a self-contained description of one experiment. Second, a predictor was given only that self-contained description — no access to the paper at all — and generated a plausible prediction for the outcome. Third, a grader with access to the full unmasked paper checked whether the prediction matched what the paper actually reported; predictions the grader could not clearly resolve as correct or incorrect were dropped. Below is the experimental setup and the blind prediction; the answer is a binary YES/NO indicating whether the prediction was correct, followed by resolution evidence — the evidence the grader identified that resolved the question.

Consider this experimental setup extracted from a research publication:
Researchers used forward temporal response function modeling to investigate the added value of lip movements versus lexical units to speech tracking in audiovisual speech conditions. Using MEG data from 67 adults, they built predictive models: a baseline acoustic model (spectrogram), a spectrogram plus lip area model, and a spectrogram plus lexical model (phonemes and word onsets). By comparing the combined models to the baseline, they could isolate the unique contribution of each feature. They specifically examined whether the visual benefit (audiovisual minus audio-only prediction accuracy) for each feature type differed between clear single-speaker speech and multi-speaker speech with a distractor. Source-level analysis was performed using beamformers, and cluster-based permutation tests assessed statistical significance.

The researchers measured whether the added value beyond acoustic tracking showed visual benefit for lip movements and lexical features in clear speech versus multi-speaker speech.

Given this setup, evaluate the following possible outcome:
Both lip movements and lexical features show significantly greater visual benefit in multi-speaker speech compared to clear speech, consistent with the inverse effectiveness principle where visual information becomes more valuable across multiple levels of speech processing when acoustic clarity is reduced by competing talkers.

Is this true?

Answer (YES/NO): NO